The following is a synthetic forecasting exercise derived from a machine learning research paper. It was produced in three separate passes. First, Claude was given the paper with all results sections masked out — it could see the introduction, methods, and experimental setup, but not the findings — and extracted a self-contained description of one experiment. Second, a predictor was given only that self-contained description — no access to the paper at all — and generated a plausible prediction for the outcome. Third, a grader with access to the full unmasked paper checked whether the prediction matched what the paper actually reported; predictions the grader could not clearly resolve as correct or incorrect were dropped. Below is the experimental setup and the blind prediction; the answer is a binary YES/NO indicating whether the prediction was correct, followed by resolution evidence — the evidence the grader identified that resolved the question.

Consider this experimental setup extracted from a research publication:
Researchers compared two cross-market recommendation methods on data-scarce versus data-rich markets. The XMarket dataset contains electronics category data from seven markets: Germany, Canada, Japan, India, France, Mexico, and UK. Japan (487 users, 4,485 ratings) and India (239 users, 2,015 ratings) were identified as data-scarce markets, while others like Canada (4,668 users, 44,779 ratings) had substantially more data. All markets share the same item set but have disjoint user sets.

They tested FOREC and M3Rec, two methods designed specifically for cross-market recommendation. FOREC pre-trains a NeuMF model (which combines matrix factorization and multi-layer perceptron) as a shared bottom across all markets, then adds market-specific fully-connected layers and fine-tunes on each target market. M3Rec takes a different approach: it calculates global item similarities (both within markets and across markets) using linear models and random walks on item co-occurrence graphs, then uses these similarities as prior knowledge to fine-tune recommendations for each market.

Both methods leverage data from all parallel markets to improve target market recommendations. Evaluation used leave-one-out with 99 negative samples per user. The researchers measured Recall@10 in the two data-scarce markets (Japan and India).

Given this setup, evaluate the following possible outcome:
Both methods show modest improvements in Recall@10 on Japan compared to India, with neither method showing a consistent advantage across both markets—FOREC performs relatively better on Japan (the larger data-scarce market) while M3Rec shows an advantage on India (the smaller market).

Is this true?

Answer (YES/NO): NO